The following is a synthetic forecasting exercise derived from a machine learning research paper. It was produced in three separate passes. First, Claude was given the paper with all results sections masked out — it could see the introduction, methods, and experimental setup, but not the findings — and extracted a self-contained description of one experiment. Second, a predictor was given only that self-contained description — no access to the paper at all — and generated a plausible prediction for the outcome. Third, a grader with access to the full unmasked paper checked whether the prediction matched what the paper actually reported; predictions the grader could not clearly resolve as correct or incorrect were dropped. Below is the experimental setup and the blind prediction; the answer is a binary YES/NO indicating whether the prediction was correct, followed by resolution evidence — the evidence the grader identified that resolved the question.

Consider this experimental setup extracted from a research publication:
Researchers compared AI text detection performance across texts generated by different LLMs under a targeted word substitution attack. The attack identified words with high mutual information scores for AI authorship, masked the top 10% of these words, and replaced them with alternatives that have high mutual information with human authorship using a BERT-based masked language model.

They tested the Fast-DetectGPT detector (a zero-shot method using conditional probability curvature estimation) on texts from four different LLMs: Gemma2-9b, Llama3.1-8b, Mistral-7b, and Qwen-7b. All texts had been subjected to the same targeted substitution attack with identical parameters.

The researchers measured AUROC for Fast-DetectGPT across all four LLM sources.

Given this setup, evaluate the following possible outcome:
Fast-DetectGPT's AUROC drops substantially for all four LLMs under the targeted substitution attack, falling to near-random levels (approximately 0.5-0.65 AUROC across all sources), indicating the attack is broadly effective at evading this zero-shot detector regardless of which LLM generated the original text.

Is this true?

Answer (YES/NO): NO